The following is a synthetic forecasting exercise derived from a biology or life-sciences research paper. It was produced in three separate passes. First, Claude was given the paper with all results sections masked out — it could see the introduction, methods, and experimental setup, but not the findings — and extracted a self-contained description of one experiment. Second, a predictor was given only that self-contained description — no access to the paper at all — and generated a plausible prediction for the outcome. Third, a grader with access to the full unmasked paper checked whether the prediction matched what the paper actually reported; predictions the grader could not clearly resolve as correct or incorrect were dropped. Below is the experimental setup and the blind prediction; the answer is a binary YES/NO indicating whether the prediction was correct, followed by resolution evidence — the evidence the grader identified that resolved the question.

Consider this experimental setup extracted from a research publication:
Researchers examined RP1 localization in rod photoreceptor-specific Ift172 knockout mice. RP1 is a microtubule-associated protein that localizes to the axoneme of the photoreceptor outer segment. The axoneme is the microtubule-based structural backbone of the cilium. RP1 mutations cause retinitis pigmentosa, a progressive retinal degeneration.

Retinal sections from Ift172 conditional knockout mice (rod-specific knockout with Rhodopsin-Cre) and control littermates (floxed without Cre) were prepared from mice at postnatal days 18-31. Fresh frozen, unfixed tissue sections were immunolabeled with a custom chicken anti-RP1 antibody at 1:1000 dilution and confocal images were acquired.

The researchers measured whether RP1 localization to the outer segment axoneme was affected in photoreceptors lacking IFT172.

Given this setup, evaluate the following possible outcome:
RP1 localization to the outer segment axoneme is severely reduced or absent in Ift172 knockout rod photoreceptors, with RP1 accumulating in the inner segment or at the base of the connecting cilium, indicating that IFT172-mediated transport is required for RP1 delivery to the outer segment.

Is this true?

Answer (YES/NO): YES